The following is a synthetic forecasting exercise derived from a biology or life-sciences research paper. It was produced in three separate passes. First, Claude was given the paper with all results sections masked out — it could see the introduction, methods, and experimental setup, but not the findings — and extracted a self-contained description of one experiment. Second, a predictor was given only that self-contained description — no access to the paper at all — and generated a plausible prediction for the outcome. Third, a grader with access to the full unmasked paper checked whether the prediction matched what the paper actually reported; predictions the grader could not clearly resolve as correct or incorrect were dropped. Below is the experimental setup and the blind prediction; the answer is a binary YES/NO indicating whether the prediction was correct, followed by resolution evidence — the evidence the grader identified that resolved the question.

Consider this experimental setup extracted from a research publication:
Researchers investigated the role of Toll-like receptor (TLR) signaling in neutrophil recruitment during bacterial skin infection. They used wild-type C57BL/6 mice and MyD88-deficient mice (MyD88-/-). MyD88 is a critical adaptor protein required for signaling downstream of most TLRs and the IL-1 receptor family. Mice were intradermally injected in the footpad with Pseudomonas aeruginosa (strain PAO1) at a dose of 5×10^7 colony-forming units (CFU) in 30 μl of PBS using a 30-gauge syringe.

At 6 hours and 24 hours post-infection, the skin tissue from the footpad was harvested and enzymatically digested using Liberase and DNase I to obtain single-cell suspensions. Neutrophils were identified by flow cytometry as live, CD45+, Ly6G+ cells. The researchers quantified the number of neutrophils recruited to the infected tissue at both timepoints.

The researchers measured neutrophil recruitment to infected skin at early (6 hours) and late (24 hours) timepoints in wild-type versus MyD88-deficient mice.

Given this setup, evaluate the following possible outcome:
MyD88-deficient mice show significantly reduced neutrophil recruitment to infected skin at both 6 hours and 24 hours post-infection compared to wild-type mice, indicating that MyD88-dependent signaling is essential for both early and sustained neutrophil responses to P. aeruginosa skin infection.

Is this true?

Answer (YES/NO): YES